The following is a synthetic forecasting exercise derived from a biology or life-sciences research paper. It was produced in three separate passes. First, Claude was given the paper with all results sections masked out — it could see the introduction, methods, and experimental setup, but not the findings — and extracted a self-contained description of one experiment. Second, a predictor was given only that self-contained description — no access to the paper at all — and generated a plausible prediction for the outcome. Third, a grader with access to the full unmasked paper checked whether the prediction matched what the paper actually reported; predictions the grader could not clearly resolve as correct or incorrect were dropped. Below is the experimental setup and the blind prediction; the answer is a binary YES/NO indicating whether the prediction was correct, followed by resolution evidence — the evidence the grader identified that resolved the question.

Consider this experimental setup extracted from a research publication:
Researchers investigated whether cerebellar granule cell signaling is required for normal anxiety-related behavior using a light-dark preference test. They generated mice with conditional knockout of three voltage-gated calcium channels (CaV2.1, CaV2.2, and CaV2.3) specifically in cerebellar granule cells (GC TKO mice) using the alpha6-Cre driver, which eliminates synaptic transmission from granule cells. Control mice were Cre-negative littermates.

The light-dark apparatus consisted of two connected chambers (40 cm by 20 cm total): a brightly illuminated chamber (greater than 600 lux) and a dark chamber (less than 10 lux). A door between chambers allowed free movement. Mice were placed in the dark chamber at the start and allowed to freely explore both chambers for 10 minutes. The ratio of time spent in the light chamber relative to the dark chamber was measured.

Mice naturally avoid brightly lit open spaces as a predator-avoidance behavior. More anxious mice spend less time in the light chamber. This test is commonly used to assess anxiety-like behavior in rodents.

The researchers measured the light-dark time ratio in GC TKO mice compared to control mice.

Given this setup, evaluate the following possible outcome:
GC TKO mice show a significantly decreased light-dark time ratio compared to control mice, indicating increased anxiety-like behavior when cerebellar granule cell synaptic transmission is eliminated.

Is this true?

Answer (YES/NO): NO